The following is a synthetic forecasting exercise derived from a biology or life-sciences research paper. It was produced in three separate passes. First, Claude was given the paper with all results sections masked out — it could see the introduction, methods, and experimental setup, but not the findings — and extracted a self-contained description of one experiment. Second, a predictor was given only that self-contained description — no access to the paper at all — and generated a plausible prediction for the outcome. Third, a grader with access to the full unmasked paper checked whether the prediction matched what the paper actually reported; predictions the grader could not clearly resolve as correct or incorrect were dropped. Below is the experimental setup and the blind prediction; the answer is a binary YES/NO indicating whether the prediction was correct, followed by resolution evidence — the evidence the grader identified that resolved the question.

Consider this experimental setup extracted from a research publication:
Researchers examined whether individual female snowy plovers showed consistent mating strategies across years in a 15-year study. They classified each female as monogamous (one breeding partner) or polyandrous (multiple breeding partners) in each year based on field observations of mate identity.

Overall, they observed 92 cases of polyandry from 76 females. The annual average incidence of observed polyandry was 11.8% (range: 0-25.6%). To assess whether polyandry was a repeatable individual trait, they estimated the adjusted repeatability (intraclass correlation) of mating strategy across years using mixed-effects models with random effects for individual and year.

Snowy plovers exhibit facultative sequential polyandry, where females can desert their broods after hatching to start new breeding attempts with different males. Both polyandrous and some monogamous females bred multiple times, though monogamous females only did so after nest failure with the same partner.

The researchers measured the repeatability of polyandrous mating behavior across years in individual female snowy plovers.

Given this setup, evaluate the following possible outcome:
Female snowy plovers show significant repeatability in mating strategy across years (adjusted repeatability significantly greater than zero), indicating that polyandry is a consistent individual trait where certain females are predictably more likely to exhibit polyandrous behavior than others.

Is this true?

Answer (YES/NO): NO